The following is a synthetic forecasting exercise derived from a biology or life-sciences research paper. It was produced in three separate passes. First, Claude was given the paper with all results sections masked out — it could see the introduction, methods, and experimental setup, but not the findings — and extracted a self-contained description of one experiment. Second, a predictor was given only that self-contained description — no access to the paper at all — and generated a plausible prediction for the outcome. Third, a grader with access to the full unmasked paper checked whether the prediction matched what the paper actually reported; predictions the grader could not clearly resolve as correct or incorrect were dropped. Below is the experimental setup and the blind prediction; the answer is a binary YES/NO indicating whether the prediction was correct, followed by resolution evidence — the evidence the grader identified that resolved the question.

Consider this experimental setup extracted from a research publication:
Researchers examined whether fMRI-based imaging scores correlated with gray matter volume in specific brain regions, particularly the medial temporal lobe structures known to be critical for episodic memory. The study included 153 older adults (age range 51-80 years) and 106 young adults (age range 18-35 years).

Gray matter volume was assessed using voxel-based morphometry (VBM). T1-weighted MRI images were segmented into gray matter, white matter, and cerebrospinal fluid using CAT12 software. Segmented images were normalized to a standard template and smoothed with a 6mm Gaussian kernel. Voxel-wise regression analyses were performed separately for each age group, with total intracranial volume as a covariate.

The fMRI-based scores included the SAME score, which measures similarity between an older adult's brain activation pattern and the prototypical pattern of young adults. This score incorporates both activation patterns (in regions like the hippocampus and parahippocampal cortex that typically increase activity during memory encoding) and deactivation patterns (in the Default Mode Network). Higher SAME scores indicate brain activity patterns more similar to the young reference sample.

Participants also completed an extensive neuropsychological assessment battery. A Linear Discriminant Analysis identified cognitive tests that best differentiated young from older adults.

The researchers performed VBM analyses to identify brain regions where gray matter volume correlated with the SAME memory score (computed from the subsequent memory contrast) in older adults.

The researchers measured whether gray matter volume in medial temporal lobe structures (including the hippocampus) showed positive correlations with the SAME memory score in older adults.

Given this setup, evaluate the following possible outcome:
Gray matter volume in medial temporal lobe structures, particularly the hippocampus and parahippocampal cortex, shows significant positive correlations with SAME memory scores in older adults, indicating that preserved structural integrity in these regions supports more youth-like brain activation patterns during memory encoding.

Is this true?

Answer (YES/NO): YES